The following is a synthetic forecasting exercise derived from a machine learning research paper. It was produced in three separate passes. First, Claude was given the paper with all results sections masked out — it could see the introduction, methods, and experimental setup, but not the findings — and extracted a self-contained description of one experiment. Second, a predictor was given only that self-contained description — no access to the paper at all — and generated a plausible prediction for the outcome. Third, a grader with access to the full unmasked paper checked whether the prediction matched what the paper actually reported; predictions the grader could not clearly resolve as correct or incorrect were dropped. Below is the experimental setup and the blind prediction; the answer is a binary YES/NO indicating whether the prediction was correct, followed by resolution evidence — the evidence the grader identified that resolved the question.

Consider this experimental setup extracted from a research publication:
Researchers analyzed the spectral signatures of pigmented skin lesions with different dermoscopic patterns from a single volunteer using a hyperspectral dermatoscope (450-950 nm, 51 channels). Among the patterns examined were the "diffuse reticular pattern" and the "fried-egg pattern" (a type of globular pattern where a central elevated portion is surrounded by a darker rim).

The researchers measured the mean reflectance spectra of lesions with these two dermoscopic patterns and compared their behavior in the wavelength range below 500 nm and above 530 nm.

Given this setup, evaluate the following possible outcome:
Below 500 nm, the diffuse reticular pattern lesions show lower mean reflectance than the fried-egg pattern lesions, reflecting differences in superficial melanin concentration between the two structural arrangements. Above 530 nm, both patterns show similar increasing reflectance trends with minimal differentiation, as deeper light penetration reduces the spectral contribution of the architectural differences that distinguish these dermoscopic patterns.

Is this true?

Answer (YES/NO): NO